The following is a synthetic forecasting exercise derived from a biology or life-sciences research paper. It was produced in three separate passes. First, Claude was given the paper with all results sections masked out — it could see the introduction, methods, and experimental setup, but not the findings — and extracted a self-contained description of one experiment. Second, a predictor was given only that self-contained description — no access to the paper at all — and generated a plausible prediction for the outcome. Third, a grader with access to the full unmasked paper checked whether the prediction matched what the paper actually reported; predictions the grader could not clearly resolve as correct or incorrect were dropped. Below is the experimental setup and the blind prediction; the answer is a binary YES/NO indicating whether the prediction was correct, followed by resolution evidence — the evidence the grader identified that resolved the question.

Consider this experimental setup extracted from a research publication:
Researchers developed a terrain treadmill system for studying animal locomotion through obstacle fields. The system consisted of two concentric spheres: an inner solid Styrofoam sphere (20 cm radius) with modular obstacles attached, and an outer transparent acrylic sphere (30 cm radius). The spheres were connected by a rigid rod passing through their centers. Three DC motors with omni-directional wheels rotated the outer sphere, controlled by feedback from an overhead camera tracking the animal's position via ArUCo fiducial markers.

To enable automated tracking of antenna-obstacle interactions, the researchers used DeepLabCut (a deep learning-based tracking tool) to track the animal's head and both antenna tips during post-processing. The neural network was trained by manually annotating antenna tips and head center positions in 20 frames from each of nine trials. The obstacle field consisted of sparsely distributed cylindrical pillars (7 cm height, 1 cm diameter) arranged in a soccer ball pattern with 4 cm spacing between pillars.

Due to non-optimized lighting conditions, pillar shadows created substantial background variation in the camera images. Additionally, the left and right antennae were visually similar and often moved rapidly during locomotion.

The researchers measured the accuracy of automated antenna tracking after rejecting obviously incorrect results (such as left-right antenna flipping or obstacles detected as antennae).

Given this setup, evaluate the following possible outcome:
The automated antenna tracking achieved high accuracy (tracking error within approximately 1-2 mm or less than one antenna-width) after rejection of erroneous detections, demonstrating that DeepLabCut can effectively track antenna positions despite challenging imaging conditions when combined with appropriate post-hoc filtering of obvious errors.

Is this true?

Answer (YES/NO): NO